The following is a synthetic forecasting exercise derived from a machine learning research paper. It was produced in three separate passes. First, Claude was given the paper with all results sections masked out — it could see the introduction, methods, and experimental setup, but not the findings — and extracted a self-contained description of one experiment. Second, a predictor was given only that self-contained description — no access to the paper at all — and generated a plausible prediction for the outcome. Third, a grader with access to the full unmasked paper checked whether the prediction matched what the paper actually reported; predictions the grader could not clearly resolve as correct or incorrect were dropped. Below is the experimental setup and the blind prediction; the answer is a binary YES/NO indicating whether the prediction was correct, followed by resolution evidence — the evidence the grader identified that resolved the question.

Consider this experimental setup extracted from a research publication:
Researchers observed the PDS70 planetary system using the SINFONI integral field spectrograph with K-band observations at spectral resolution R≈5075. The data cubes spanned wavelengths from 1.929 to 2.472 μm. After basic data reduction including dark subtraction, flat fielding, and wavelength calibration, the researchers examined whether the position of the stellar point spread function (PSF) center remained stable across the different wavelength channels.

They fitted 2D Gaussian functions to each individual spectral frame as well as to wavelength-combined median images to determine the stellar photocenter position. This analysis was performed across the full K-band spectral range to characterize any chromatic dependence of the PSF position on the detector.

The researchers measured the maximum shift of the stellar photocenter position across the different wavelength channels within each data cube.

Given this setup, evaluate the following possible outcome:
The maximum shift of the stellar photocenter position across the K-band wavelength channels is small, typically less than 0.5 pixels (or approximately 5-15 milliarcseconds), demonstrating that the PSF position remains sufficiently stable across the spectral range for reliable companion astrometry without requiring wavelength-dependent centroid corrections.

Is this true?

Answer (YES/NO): NO